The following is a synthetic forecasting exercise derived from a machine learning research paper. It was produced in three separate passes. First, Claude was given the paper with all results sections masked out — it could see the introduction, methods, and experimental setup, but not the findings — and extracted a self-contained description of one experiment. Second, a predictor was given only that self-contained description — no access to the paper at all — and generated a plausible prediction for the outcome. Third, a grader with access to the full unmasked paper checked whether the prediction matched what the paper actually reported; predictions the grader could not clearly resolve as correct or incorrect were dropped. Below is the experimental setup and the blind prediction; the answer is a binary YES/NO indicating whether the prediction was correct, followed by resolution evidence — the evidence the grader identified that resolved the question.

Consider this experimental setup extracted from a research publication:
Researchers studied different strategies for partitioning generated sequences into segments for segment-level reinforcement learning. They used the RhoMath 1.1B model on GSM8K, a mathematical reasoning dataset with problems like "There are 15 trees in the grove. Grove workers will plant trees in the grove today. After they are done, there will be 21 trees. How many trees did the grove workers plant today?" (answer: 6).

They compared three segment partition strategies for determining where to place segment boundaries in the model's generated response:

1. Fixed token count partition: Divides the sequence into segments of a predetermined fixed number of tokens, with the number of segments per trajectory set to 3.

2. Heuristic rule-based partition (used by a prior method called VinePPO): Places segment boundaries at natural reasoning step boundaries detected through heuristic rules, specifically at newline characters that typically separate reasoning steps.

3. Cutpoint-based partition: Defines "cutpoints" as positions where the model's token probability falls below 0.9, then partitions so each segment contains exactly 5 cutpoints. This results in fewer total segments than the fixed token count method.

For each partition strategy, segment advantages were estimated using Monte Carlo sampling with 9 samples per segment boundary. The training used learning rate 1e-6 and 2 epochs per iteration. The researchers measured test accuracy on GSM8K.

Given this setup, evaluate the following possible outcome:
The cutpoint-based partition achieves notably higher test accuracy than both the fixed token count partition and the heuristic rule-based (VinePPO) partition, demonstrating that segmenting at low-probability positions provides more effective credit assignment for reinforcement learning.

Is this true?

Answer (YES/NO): YES